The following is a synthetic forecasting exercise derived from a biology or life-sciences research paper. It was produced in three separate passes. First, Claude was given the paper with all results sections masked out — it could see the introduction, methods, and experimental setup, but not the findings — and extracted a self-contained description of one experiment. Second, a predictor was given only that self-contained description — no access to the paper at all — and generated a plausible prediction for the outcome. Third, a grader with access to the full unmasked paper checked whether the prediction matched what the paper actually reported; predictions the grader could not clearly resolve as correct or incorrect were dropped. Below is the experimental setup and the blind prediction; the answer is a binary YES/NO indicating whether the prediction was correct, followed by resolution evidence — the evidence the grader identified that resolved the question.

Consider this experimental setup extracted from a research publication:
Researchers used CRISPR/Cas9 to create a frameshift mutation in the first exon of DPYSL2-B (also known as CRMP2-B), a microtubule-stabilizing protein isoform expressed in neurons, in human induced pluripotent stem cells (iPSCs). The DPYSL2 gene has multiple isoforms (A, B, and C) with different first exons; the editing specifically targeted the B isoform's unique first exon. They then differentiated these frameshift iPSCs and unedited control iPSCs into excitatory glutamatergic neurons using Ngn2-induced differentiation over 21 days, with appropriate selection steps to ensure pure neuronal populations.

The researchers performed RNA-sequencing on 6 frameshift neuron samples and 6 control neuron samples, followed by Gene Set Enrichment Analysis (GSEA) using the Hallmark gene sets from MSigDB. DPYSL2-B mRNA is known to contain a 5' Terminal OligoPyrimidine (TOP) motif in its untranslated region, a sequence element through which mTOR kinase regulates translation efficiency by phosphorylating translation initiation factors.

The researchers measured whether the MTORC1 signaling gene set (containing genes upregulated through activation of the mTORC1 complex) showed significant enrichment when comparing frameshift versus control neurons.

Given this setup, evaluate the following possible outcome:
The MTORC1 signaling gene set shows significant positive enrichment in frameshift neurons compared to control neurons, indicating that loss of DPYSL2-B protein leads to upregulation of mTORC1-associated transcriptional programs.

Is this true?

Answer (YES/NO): NO